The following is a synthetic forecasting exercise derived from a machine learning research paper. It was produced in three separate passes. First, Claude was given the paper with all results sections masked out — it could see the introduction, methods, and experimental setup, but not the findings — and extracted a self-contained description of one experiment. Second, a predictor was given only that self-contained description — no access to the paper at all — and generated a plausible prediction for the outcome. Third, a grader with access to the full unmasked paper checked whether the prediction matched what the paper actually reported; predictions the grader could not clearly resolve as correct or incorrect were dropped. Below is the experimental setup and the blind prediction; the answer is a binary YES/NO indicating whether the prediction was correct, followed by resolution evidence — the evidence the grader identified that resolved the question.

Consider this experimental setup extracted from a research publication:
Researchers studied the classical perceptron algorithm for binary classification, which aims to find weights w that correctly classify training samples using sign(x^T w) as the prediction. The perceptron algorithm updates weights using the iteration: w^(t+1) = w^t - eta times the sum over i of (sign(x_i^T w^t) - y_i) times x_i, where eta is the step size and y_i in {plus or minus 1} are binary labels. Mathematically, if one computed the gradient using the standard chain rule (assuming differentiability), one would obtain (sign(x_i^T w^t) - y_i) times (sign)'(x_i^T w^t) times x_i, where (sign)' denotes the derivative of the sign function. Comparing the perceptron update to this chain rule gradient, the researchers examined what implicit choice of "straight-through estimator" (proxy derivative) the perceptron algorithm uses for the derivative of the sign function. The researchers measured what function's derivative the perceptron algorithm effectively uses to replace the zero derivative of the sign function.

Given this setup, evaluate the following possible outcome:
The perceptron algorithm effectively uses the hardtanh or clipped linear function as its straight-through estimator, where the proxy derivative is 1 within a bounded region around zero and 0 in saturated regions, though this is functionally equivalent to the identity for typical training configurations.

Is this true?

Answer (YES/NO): NO